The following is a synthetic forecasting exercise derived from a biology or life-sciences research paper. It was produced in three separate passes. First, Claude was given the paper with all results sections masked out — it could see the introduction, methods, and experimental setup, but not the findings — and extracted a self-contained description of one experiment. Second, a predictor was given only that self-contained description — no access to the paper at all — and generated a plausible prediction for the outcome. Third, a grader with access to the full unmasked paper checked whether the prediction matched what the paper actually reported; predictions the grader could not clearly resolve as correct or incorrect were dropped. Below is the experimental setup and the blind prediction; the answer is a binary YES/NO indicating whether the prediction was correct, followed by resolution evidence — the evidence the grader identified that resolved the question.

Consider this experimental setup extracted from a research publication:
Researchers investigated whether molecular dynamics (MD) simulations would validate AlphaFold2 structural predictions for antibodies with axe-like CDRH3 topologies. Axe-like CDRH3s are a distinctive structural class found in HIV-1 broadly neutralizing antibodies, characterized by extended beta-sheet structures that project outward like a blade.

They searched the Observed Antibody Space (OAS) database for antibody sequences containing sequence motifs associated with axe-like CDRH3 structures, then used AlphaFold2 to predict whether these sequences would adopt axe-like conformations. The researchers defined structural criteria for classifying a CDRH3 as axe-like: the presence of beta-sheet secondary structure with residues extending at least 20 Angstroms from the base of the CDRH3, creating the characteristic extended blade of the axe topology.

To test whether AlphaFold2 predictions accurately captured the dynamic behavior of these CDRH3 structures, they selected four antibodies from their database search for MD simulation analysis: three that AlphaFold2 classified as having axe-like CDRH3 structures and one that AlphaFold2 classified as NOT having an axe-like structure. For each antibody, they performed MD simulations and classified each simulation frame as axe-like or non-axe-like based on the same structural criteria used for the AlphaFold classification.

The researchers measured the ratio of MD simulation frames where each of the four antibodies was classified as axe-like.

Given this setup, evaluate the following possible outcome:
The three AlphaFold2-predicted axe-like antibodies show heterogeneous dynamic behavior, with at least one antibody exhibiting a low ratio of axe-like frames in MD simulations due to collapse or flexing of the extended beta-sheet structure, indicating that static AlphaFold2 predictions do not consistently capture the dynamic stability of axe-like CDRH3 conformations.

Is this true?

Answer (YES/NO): NO